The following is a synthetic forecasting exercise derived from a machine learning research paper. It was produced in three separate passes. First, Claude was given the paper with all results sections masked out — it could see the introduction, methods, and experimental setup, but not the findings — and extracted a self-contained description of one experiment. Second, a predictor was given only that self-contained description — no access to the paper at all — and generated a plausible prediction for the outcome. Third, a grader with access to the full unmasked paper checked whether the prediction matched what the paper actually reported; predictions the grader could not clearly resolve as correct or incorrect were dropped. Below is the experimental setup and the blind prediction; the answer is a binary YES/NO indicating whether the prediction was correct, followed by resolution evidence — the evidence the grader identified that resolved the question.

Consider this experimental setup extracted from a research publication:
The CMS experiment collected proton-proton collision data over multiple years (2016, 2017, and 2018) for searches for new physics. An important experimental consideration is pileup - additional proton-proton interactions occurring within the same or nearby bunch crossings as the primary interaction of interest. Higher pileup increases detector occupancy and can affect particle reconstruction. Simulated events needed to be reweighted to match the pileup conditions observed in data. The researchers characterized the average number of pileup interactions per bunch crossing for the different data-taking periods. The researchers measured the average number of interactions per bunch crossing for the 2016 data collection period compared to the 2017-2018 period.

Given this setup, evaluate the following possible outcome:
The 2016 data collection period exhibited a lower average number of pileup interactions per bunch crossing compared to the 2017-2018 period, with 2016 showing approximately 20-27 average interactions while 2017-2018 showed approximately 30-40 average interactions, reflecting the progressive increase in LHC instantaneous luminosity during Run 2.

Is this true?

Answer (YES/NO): YES